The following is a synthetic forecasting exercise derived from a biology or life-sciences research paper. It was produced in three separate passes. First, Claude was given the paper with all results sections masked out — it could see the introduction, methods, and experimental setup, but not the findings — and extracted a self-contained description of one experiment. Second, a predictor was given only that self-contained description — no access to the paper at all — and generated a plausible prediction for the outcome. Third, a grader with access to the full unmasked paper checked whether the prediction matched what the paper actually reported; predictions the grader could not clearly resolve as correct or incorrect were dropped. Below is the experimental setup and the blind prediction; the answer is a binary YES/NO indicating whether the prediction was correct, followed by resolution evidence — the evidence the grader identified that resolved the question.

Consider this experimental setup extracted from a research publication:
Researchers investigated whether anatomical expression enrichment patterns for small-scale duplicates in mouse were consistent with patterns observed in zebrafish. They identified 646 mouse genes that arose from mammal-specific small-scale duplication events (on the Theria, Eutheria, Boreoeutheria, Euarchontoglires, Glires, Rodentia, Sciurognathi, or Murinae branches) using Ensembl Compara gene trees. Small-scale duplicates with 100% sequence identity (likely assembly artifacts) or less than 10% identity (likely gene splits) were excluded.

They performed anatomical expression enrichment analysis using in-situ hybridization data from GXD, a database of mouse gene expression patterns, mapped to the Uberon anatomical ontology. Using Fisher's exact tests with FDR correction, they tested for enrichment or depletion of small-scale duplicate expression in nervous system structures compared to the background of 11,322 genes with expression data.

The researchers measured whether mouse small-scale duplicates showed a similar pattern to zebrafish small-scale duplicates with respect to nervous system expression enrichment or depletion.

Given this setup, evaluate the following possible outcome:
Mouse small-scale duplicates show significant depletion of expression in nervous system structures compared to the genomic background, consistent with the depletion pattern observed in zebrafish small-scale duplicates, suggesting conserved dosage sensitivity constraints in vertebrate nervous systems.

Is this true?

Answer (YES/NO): NO